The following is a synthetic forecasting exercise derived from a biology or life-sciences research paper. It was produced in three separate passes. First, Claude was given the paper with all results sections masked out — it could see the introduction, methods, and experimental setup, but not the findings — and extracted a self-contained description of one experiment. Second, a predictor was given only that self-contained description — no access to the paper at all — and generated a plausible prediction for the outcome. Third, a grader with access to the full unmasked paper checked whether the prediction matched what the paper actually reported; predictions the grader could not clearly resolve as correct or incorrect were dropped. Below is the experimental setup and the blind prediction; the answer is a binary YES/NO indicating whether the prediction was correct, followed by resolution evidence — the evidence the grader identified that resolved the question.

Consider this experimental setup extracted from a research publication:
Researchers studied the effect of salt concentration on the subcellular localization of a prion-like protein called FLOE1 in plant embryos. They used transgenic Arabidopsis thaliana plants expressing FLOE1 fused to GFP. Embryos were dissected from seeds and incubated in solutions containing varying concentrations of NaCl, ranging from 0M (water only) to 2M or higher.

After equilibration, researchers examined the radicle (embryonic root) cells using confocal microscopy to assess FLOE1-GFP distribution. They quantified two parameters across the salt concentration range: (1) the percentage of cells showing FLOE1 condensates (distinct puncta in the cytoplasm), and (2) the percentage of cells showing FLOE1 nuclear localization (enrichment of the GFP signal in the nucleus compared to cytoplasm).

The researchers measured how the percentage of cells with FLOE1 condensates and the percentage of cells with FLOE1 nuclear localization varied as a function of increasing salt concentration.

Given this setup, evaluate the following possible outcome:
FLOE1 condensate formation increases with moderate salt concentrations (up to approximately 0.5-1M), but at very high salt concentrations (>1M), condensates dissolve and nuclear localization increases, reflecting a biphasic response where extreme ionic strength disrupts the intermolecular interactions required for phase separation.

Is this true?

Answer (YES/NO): NO